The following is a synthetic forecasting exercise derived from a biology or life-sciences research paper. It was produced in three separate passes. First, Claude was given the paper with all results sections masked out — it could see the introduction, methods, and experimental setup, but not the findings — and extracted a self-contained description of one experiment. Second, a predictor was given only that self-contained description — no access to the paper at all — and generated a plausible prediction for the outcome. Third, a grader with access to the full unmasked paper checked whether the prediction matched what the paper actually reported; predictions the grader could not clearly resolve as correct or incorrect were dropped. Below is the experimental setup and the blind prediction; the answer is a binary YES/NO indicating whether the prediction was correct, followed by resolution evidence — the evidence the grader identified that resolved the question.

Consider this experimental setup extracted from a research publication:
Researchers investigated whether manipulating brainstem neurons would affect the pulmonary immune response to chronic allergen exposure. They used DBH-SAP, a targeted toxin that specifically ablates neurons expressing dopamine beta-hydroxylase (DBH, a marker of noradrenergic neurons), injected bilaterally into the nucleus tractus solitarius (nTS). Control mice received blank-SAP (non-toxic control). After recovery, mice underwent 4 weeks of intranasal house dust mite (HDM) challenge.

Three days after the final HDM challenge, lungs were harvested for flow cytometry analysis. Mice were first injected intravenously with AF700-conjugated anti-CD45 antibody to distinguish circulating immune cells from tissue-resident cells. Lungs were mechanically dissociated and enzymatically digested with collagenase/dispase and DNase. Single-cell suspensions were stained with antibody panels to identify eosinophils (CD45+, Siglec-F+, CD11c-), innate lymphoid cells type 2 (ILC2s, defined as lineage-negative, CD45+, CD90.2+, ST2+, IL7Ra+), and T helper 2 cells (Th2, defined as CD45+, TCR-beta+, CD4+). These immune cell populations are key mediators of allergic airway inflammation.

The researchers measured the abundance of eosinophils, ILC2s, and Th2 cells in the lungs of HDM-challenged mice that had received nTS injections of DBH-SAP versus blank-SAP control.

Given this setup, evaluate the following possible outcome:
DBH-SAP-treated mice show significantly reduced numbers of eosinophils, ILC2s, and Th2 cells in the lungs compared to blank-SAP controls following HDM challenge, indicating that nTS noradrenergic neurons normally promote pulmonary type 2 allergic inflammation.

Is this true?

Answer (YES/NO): NO